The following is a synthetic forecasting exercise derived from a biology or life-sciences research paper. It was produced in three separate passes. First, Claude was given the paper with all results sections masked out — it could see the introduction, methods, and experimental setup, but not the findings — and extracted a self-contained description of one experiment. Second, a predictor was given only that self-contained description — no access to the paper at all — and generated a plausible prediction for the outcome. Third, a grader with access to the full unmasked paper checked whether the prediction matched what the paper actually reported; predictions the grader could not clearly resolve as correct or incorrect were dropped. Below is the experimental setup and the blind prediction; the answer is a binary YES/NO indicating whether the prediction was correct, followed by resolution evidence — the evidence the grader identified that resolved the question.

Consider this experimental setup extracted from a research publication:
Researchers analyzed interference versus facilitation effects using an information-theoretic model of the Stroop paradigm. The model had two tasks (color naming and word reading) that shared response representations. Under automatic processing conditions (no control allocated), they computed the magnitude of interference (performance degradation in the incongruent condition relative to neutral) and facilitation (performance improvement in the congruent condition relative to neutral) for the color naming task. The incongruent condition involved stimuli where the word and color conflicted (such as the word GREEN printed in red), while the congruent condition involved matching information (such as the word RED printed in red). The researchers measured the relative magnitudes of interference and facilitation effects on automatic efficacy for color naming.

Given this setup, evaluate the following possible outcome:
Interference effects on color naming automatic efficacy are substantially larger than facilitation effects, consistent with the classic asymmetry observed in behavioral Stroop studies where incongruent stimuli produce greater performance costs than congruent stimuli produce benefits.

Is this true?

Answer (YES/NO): YES